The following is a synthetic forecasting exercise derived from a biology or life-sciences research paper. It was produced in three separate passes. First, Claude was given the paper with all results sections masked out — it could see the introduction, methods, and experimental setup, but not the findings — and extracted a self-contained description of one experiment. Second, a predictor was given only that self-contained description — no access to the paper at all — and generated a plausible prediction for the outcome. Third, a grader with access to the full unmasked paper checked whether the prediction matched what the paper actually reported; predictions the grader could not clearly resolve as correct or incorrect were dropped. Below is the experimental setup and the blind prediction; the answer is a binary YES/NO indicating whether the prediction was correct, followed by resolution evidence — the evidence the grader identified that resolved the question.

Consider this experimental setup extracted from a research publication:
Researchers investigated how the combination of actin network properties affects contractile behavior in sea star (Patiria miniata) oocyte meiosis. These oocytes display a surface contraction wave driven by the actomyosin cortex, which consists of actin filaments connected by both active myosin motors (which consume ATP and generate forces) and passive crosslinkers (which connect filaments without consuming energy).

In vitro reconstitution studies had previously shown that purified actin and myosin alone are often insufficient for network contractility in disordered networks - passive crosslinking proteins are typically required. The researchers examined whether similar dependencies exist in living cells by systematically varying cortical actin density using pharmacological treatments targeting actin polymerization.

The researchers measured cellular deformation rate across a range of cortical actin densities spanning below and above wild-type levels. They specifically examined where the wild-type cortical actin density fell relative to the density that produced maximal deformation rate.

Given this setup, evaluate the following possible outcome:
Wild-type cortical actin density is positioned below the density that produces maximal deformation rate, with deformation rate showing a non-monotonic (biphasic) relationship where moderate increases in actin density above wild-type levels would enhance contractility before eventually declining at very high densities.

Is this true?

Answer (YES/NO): NO